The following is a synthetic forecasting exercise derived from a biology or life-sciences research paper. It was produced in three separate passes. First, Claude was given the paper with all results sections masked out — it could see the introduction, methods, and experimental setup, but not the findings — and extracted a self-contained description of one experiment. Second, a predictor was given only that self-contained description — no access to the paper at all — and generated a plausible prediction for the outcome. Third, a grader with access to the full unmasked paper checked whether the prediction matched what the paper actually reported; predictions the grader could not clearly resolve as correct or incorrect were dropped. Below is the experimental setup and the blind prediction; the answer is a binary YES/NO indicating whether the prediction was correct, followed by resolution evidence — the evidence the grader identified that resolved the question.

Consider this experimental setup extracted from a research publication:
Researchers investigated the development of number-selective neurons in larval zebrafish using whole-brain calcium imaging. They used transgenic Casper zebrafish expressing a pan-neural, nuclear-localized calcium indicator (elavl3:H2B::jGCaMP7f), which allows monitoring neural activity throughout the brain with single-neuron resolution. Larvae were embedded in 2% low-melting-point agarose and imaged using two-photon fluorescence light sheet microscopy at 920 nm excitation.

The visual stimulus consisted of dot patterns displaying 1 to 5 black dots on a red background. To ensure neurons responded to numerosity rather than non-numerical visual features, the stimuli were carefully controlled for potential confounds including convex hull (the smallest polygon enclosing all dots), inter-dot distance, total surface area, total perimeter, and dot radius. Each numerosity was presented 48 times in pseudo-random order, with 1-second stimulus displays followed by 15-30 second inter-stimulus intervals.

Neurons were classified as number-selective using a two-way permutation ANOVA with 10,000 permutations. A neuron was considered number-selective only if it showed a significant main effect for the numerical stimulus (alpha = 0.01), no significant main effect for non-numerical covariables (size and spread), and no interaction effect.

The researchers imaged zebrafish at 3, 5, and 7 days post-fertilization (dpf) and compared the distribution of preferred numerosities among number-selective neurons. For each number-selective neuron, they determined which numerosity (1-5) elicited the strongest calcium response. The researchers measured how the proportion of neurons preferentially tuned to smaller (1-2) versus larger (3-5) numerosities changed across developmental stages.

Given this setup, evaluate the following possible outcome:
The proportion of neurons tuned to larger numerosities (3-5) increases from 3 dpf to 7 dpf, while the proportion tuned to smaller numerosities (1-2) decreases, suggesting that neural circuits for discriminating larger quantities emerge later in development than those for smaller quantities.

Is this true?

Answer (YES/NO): NO